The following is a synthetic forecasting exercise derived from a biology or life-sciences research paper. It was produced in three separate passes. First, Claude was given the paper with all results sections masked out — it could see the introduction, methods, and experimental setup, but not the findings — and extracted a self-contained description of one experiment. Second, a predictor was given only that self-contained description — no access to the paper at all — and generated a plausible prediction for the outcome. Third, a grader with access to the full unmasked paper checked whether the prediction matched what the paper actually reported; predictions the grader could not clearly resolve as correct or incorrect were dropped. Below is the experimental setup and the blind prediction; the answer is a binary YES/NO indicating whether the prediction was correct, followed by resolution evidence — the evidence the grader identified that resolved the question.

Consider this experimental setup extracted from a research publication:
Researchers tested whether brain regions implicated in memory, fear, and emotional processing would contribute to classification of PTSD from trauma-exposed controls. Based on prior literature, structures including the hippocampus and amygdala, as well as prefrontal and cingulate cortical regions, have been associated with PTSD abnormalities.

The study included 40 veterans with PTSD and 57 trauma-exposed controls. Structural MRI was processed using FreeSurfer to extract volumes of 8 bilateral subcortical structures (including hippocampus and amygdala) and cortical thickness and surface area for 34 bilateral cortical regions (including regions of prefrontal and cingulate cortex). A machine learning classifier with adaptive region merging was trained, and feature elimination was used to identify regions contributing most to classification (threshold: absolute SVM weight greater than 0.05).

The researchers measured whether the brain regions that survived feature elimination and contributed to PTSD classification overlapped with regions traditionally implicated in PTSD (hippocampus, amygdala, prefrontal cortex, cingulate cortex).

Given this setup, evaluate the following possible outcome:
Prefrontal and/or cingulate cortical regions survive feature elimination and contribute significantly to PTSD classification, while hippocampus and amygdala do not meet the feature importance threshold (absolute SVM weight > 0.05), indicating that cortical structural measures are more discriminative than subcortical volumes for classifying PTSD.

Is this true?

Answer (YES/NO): YES